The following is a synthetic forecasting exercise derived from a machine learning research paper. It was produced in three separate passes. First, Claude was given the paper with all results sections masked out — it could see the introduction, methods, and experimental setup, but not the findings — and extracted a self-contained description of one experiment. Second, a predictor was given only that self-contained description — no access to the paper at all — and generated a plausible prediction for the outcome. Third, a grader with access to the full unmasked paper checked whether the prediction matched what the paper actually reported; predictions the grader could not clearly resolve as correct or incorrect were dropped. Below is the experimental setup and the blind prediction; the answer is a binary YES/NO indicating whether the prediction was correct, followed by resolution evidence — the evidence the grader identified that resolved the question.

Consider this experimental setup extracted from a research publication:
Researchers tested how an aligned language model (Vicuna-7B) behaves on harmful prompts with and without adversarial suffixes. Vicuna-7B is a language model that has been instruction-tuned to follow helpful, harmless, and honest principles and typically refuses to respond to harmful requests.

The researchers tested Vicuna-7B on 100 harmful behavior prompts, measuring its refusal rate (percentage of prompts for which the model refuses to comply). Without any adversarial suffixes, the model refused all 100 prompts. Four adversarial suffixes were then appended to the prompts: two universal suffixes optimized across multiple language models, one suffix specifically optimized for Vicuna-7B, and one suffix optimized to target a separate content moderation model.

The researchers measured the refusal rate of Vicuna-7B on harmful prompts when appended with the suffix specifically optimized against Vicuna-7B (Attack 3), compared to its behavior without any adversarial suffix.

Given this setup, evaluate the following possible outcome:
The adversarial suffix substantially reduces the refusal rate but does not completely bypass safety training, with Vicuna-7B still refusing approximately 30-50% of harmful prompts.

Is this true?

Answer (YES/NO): NO